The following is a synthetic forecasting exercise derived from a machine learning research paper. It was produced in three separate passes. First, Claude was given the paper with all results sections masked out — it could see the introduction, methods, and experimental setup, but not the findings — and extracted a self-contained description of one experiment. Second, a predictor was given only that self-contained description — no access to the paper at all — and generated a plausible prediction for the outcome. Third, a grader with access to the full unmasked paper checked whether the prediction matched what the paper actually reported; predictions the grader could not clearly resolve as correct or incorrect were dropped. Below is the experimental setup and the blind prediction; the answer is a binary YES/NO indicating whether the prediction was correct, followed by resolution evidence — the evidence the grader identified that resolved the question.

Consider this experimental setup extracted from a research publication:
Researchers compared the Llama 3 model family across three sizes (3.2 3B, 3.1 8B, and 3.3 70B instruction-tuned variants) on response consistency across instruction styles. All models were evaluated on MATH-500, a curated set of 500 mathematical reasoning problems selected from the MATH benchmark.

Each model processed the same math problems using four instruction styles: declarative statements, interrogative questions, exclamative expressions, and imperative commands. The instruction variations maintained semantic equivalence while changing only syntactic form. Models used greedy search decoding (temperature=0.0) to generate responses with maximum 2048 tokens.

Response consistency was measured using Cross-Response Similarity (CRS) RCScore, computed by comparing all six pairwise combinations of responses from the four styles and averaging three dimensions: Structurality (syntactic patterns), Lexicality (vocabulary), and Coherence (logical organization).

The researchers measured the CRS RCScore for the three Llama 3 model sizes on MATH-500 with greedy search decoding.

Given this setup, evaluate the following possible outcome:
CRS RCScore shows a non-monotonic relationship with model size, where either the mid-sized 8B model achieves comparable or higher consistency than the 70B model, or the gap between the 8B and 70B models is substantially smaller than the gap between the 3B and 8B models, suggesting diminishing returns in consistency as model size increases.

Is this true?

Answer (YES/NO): NO